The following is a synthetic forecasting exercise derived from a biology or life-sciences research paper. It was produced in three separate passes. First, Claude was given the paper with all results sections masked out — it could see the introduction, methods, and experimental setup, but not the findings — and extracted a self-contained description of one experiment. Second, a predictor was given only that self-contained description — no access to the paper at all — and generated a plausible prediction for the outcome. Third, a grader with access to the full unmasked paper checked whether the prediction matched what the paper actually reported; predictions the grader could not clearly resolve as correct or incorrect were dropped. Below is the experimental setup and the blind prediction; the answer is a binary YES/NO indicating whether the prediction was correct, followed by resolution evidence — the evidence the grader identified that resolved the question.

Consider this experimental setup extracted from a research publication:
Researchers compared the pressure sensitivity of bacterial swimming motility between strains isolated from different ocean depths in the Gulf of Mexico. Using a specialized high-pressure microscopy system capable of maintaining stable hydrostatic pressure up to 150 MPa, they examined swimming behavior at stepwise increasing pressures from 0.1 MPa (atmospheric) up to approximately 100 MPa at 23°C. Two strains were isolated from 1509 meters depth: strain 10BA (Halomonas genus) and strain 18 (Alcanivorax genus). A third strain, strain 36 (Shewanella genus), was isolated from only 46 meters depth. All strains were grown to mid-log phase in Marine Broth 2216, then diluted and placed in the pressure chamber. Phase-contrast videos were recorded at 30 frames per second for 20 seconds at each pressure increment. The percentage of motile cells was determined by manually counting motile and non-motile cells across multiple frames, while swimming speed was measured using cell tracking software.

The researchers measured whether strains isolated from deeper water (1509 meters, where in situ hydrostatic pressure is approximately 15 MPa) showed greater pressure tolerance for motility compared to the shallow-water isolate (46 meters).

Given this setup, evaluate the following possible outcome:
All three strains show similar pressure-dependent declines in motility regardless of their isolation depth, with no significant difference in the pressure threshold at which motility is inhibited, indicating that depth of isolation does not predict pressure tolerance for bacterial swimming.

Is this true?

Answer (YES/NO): NO